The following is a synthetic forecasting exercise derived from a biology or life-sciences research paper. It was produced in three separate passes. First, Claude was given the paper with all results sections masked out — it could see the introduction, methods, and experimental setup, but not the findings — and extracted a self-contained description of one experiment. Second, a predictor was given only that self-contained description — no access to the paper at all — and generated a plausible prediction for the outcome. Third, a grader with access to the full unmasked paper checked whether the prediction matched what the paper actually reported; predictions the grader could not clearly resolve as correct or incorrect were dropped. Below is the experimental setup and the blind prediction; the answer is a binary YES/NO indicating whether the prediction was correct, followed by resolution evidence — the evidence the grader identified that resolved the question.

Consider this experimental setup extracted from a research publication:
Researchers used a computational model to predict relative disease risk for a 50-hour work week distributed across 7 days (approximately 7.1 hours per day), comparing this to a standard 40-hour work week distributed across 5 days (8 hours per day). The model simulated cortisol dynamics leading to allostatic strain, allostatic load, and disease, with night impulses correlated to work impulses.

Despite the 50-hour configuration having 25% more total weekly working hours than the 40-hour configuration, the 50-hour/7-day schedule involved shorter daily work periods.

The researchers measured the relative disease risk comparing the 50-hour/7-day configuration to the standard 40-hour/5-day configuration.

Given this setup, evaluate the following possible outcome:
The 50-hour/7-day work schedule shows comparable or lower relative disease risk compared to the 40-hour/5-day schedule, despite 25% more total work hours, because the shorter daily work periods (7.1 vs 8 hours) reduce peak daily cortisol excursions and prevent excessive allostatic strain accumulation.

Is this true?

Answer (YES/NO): YES